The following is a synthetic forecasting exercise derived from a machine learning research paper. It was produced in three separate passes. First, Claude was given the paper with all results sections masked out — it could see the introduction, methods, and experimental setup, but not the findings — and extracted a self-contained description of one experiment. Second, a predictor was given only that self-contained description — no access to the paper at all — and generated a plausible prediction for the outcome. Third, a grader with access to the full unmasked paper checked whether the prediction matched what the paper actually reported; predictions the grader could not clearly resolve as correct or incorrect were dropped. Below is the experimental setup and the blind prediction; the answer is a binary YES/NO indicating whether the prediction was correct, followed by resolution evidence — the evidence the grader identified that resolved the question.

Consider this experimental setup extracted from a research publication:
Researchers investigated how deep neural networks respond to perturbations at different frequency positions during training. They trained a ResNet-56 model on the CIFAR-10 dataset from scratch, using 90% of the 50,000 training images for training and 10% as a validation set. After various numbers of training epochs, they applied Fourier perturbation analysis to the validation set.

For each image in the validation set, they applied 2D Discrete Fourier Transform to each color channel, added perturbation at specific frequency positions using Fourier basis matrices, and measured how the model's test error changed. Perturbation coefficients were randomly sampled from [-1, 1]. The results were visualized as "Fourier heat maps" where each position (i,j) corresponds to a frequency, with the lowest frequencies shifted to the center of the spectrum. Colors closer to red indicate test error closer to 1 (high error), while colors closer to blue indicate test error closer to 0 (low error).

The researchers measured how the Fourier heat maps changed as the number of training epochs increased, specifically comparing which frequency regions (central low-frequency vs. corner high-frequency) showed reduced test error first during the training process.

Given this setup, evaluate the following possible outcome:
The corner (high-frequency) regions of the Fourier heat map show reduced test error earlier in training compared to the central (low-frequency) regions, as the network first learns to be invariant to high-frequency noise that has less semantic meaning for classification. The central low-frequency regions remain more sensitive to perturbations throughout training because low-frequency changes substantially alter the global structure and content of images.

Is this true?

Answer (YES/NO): NO